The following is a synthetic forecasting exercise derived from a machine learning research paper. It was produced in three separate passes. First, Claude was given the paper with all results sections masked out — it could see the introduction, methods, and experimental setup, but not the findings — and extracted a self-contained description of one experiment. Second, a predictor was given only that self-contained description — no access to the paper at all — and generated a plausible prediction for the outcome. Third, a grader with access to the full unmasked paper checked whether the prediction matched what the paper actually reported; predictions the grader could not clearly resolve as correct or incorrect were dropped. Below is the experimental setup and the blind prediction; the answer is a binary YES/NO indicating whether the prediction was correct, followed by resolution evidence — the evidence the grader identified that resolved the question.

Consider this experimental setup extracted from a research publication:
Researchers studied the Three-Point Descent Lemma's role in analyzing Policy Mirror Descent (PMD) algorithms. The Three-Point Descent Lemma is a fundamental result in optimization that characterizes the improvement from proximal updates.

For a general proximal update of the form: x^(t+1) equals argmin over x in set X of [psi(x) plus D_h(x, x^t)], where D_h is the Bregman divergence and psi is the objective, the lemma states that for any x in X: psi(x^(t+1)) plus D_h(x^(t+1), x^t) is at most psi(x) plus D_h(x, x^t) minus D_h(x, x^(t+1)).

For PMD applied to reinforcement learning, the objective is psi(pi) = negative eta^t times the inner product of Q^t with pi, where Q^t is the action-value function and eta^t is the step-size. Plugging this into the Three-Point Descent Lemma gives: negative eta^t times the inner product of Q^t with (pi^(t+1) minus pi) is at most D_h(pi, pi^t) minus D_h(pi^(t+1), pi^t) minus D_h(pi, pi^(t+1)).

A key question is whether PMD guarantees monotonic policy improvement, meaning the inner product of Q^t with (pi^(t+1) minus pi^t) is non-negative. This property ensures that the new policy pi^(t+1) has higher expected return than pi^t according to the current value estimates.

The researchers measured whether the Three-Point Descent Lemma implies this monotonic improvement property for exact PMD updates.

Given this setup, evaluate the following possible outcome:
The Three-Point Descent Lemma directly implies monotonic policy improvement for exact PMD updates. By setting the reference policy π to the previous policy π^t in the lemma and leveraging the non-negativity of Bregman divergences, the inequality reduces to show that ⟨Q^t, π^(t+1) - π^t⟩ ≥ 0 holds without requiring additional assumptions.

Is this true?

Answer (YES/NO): YES